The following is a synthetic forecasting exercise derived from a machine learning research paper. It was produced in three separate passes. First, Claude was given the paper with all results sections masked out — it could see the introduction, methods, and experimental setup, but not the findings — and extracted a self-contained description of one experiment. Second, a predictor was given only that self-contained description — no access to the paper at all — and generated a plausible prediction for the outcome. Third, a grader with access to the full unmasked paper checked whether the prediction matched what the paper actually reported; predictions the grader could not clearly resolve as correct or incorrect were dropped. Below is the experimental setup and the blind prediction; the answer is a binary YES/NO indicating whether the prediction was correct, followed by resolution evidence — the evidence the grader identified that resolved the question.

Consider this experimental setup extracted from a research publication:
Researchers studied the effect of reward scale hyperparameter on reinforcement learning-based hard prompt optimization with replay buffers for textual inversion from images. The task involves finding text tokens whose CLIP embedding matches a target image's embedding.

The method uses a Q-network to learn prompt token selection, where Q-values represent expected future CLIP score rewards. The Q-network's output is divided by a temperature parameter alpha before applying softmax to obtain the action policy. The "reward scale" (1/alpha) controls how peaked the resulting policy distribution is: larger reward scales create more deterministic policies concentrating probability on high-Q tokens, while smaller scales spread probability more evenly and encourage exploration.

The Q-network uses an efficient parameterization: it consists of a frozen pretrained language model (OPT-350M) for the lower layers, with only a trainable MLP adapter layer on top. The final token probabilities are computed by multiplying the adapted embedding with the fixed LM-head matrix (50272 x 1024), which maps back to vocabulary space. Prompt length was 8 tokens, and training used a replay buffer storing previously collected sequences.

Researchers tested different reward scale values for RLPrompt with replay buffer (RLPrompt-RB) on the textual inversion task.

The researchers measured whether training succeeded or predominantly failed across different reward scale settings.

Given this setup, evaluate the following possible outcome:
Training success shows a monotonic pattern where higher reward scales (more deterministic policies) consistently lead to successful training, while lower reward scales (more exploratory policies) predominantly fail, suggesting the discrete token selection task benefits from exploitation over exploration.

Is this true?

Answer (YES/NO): NO